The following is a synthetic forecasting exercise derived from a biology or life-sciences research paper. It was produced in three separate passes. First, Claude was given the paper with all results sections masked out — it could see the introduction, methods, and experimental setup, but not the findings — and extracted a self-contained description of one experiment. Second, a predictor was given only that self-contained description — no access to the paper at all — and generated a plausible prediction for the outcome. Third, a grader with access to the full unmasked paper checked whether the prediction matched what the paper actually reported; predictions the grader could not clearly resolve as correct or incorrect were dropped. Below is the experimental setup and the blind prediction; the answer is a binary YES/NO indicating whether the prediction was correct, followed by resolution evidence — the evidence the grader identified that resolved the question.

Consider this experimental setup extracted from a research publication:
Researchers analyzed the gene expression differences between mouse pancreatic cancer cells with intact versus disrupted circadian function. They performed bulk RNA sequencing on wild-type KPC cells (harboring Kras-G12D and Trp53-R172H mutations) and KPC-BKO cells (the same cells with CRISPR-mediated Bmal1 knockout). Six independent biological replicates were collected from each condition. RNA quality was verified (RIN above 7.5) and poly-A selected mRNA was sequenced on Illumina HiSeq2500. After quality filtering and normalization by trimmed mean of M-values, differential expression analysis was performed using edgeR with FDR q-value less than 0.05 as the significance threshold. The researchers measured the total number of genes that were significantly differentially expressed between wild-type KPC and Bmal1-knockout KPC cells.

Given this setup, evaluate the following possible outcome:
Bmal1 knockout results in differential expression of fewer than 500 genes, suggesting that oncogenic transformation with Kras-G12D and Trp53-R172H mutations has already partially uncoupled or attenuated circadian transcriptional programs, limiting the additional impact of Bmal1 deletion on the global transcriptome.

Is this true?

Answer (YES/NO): NO